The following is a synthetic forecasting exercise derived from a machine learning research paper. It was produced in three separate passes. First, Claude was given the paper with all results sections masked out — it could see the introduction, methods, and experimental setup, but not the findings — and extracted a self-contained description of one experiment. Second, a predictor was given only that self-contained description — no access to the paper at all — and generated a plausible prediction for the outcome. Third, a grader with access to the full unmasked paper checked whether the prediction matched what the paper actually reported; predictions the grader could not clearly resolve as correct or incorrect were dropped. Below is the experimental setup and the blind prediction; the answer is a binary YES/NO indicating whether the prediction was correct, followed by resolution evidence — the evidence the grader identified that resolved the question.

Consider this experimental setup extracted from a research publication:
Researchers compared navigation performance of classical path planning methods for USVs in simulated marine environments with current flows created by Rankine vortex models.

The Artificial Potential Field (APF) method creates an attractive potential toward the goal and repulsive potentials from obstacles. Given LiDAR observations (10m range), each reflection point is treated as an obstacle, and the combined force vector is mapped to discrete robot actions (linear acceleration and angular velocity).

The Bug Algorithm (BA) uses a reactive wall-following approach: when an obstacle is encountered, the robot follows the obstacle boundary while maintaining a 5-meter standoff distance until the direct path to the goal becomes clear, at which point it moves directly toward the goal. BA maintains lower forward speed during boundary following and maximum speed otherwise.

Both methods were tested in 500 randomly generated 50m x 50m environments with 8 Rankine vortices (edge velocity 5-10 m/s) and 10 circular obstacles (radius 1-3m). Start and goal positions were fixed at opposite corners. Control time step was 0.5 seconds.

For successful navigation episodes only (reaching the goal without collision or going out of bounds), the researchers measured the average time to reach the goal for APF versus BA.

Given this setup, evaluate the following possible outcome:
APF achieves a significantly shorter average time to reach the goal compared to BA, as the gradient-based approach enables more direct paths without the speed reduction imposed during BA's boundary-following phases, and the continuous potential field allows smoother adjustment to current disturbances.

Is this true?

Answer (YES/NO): NO